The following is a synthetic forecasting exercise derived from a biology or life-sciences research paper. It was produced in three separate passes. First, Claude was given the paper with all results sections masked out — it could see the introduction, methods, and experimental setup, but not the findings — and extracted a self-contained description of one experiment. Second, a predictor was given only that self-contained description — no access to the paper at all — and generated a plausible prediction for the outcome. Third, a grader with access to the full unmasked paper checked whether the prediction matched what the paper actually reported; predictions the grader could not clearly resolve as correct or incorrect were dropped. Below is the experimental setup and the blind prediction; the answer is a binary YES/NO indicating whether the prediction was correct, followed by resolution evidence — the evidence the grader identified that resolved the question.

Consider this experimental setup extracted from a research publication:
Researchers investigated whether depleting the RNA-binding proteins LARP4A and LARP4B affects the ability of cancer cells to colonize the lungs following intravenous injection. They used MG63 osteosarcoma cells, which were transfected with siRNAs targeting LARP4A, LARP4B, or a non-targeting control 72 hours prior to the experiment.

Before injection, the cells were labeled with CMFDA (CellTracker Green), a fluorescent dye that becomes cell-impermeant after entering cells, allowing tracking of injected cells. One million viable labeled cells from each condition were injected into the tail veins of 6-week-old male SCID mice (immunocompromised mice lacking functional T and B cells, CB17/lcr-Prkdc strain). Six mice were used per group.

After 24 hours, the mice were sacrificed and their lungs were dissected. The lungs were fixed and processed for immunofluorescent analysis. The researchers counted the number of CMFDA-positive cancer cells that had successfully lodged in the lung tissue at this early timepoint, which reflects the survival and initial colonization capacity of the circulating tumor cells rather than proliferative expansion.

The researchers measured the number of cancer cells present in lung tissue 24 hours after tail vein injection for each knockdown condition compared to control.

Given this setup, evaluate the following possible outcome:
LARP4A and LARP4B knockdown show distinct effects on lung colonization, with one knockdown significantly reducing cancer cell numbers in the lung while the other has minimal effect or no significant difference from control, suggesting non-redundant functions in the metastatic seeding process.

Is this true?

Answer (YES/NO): NO